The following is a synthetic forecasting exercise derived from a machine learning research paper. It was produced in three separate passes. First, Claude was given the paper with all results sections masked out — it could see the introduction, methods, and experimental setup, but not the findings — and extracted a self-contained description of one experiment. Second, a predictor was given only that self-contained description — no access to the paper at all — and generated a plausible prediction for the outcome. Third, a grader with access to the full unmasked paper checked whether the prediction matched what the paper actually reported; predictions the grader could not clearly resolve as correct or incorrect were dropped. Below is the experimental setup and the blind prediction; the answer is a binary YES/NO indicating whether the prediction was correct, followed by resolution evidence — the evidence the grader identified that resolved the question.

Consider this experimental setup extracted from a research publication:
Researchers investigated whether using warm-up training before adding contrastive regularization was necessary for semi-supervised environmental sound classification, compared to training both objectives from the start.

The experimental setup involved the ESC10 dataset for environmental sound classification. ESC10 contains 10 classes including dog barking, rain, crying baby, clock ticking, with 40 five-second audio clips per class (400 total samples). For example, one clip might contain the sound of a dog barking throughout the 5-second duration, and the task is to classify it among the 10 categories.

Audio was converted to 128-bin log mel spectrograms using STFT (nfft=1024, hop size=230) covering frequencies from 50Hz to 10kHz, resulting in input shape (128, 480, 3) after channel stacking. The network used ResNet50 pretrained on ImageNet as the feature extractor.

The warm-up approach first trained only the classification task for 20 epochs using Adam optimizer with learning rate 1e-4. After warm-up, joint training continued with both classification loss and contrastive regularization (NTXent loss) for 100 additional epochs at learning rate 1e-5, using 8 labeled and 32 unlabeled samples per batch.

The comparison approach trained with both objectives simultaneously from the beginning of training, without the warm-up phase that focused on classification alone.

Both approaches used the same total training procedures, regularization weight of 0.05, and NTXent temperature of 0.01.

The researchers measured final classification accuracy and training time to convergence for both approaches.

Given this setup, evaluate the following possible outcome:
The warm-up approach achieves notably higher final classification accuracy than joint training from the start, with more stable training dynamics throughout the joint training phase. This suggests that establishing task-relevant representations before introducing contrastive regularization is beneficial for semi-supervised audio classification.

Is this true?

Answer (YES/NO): NO